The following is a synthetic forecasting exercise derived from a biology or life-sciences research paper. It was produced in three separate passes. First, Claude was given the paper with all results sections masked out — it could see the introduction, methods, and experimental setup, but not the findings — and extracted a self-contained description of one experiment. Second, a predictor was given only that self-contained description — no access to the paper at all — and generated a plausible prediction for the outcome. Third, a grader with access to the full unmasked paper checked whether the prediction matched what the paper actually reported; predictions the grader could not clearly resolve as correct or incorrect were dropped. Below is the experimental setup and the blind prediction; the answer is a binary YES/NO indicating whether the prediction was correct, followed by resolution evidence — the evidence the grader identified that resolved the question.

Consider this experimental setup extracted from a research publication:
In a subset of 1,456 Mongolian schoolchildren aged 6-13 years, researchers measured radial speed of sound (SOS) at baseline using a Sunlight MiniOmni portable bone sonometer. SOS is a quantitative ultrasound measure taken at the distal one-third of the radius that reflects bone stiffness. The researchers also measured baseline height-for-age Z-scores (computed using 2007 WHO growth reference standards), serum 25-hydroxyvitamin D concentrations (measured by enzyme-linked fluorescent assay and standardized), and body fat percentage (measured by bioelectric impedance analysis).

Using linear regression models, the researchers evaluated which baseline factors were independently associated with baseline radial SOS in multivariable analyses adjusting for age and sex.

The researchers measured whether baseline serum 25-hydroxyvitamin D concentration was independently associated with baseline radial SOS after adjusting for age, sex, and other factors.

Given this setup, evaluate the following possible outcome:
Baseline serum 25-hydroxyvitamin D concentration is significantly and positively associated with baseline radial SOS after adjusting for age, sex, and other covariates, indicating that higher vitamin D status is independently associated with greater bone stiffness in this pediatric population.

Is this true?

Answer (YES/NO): YES